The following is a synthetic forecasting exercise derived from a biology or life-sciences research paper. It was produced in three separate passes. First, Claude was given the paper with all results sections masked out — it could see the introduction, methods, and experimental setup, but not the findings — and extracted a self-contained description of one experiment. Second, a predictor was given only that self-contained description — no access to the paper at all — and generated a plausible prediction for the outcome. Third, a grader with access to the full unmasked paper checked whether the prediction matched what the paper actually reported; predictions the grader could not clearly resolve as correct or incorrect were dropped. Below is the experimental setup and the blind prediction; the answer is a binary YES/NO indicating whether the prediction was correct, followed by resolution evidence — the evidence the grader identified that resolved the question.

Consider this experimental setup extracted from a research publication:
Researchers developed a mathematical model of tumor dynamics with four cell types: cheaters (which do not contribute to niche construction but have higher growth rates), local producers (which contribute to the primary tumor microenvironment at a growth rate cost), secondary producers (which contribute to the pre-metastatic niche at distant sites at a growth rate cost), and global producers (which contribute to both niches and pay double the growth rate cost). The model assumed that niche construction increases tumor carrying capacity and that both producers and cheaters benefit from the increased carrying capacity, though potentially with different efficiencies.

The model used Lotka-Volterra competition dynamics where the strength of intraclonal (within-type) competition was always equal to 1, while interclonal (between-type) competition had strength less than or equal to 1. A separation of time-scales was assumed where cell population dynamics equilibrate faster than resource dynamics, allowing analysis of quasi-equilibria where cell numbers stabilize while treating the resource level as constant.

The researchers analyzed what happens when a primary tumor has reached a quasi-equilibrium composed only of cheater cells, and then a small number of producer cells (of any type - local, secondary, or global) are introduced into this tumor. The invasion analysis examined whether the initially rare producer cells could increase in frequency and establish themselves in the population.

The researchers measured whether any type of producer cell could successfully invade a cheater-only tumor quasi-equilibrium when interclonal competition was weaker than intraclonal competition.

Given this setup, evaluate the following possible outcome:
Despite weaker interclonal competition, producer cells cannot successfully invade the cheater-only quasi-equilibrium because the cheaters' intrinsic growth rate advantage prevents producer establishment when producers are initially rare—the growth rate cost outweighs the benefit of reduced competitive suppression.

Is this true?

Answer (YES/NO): NO